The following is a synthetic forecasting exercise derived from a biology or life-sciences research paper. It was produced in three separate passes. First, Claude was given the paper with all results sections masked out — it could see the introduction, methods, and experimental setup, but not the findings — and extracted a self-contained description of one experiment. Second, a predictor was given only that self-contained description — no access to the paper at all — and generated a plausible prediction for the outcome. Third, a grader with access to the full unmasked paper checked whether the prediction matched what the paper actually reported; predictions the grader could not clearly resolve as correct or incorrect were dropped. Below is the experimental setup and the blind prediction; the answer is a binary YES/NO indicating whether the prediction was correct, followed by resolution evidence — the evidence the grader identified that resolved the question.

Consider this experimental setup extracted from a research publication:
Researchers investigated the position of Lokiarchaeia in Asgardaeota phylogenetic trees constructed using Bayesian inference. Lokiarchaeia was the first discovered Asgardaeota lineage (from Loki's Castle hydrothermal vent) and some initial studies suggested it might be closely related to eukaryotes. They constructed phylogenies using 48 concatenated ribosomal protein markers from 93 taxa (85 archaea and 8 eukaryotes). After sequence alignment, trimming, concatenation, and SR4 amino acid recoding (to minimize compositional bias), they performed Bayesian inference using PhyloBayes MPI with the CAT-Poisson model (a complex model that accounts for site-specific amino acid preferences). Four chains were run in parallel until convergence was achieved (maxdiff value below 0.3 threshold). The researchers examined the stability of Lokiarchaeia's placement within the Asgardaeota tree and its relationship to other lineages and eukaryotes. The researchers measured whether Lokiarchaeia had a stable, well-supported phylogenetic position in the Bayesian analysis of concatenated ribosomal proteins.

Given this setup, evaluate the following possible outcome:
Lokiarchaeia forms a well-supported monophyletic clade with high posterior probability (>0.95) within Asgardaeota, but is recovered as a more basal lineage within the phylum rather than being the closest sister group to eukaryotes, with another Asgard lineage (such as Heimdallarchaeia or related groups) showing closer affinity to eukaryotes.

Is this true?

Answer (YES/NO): NO